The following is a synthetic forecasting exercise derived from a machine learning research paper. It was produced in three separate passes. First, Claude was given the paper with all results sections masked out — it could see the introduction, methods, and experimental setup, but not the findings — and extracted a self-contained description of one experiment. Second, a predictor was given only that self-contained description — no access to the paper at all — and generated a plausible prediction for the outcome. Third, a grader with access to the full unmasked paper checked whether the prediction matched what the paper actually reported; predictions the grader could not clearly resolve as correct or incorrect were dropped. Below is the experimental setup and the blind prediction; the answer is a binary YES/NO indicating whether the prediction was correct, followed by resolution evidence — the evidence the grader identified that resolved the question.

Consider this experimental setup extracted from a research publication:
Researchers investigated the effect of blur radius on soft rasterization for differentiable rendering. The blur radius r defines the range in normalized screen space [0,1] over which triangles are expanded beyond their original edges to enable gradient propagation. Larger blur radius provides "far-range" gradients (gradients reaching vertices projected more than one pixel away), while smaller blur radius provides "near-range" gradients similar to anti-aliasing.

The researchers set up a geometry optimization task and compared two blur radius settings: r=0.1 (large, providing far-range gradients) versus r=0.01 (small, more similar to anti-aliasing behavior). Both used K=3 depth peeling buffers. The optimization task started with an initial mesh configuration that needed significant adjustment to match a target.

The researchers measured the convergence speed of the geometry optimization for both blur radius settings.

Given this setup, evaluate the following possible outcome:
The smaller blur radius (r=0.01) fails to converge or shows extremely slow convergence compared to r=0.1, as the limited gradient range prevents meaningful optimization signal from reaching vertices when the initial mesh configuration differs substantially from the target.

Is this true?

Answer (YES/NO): NO